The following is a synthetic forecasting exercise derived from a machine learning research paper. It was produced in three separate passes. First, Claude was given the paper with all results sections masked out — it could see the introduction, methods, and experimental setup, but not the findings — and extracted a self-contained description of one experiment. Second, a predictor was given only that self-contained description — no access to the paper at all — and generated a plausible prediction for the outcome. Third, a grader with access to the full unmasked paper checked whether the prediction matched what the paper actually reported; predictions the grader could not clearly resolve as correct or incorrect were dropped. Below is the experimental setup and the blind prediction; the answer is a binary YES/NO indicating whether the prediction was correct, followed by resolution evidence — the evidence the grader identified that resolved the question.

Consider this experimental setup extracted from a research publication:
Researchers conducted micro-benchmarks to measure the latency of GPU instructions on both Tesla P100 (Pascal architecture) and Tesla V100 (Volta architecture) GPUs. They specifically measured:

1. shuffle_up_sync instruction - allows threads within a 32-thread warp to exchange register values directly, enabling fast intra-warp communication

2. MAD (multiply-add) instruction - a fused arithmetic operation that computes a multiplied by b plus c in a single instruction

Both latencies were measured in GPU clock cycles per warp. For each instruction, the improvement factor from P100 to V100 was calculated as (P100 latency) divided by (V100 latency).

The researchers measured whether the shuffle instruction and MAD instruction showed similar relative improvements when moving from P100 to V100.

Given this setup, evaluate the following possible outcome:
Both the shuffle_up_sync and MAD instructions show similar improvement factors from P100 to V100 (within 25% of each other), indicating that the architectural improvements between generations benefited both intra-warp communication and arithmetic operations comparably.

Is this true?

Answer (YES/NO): YES